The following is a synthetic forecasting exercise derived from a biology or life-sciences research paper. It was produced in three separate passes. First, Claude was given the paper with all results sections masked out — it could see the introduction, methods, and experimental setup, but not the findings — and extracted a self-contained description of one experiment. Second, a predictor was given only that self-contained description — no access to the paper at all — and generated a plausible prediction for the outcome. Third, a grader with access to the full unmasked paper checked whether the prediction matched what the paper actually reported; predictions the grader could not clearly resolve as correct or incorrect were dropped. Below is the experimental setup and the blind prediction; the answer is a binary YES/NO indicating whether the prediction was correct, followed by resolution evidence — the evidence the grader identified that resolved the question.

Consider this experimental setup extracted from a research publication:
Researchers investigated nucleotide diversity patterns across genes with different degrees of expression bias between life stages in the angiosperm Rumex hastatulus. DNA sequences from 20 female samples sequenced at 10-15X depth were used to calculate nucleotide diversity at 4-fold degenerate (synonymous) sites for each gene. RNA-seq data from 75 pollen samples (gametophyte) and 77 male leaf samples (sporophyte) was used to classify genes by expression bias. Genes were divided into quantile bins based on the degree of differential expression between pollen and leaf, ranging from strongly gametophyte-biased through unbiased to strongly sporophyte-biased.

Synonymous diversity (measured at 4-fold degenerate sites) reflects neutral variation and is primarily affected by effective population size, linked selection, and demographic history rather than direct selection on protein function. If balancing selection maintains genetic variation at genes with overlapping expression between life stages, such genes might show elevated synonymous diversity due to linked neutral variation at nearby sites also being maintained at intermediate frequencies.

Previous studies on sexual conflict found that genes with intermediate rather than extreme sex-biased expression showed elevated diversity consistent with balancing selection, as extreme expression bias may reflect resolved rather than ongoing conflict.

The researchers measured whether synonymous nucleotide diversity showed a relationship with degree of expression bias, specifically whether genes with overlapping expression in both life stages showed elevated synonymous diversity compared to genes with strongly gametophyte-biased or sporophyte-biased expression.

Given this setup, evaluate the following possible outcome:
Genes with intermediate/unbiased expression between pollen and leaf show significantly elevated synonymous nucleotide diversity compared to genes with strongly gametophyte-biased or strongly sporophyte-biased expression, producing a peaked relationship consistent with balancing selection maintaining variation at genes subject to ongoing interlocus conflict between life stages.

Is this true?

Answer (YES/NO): NO